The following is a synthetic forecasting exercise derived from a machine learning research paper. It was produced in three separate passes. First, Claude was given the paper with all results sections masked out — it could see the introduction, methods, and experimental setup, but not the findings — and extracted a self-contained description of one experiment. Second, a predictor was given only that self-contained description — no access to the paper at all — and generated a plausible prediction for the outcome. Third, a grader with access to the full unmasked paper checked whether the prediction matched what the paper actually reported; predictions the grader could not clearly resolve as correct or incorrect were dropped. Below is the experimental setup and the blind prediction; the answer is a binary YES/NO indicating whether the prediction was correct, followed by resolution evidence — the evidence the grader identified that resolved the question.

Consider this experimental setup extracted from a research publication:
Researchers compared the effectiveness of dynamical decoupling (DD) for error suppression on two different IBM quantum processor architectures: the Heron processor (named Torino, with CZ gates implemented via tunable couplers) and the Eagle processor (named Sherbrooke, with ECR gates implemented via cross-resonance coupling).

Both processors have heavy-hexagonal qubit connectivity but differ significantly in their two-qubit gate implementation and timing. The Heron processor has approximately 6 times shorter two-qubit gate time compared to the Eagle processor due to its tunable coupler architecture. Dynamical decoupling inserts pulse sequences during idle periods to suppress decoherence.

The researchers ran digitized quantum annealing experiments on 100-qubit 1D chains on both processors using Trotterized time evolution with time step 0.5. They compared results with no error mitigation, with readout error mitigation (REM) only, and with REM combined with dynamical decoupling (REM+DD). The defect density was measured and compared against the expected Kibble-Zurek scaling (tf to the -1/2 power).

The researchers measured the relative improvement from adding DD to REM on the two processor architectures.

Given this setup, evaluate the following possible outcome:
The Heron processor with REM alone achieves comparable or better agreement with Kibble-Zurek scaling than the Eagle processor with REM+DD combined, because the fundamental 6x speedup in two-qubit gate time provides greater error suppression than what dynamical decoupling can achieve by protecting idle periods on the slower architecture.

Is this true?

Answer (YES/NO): NO